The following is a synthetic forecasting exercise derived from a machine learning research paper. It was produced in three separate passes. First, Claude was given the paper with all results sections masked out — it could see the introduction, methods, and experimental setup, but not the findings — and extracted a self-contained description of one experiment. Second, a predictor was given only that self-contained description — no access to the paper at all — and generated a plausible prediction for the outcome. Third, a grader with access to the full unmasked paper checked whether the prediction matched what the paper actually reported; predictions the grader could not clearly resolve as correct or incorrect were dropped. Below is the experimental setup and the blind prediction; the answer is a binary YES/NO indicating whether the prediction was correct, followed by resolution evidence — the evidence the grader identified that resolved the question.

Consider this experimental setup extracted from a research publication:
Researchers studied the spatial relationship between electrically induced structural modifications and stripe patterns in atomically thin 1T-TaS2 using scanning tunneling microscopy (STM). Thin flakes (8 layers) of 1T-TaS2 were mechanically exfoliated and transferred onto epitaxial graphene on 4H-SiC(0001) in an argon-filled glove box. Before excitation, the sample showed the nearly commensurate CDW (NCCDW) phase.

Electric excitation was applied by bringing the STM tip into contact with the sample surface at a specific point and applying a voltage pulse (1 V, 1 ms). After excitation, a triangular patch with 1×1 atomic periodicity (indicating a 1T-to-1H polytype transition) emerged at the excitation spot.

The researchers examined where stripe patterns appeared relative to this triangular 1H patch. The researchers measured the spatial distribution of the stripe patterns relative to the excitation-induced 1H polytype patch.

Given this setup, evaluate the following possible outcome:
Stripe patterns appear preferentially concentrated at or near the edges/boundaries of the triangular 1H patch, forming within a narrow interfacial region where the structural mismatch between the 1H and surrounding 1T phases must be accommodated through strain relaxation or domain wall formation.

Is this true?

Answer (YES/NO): NO